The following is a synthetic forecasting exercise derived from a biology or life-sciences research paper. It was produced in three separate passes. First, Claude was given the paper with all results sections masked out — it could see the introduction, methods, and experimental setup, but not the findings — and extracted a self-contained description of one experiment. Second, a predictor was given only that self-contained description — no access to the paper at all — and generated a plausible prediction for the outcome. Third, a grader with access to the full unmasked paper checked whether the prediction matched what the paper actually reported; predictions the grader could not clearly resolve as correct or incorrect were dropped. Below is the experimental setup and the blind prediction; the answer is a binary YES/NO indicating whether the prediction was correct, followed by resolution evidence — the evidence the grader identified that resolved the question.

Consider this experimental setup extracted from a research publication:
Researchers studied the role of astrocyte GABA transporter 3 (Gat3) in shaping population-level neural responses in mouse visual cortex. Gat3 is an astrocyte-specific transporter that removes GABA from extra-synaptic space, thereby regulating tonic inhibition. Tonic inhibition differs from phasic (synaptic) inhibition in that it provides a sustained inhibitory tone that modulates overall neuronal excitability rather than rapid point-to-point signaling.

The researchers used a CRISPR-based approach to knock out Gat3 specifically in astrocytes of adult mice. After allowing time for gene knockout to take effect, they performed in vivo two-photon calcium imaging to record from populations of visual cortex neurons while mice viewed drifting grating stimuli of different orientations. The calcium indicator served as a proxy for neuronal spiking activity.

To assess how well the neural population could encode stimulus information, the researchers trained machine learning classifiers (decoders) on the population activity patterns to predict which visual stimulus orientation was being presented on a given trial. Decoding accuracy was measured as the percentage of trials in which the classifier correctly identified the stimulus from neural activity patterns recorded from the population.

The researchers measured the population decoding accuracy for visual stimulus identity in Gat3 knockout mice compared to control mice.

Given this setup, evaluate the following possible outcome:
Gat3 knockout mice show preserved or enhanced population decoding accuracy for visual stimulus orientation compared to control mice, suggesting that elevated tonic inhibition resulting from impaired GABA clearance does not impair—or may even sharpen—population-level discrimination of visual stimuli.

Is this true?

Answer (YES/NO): NO